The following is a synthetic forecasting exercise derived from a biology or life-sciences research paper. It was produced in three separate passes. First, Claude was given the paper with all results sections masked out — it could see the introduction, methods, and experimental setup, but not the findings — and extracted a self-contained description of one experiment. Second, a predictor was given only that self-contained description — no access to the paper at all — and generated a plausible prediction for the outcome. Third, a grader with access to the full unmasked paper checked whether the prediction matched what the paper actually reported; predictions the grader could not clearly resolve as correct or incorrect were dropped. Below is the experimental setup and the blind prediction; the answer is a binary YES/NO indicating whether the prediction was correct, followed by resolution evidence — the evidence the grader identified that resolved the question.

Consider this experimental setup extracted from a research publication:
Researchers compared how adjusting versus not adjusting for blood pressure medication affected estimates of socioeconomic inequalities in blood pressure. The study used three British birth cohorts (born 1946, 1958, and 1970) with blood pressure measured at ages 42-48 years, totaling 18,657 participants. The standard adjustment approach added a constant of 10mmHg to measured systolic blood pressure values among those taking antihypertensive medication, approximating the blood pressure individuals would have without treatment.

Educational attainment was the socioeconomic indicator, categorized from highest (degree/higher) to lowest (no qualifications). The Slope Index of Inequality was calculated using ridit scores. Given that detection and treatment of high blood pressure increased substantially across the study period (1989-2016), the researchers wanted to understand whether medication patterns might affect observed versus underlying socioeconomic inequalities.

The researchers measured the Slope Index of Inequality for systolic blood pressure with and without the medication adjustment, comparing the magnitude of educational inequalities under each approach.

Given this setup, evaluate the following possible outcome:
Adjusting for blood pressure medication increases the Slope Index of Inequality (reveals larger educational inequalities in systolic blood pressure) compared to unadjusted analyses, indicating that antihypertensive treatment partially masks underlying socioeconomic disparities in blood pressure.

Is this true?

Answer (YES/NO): YES